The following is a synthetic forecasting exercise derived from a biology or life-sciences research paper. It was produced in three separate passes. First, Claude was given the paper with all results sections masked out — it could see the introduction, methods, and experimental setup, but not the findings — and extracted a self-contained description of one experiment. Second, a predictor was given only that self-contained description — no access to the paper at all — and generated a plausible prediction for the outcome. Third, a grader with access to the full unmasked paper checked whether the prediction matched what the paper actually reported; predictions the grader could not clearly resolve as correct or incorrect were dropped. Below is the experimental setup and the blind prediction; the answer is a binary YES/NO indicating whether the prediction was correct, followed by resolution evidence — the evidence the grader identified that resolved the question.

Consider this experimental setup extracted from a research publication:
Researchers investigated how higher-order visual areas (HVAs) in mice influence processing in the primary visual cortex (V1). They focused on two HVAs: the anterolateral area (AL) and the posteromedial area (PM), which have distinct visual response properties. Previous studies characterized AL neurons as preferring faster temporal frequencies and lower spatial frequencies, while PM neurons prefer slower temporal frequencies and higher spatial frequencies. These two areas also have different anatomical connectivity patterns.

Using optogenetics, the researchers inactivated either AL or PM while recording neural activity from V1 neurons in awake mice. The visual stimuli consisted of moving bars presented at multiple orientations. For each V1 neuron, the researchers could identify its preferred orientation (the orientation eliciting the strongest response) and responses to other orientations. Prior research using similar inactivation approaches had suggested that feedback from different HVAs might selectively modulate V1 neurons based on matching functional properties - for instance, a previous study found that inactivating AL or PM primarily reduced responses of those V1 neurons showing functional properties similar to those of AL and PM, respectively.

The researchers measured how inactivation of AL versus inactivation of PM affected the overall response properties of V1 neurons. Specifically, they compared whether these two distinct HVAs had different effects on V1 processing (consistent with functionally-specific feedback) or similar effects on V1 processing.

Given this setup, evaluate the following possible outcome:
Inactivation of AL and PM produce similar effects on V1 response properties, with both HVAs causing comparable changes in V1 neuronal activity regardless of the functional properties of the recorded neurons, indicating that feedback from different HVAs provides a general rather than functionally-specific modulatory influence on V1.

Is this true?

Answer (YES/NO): YES